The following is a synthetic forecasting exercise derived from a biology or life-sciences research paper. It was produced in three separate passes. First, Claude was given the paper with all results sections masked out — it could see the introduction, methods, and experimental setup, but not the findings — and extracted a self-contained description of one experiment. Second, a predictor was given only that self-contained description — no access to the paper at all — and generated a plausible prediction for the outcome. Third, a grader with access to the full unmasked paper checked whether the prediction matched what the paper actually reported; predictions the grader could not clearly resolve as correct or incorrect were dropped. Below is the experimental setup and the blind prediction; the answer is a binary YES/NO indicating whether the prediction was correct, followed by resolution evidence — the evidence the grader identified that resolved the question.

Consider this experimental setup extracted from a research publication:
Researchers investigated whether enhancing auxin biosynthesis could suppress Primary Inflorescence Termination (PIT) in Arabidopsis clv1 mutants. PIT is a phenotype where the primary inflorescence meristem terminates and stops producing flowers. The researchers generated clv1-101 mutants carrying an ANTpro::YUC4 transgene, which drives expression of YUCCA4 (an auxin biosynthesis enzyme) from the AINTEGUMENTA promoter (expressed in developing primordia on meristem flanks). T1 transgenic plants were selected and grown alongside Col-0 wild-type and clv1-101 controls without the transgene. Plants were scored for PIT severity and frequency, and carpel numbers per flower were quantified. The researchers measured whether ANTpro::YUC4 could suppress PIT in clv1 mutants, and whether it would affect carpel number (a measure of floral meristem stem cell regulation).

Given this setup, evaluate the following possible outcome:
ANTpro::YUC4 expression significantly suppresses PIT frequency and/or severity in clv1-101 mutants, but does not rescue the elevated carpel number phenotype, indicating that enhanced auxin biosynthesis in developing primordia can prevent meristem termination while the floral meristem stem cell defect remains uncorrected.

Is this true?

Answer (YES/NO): YES